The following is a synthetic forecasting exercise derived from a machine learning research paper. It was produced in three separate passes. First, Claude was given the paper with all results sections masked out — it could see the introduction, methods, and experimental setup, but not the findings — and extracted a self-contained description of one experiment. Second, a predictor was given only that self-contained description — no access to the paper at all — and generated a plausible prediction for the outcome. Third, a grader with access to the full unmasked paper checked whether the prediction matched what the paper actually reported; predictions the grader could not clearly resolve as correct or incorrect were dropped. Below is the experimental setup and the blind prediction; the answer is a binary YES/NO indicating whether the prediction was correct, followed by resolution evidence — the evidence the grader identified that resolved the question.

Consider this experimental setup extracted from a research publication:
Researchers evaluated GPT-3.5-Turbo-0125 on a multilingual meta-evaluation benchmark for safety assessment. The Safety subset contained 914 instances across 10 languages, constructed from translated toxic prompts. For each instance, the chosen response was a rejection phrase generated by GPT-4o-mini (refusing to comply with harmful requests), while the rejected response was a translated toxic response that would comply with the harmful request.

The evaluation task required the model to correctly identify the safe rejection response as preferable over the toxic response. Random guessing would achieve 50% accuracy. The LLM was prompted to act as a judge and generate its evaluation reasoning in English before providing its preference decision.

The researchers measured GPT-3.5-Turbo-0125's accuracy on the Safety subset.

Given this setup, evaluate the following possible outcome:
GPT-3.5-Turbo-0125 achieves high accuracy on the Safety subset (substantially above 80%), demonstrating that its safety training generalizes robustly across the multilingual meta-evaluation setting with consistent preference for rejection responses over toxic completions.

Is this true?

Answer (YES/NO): NO